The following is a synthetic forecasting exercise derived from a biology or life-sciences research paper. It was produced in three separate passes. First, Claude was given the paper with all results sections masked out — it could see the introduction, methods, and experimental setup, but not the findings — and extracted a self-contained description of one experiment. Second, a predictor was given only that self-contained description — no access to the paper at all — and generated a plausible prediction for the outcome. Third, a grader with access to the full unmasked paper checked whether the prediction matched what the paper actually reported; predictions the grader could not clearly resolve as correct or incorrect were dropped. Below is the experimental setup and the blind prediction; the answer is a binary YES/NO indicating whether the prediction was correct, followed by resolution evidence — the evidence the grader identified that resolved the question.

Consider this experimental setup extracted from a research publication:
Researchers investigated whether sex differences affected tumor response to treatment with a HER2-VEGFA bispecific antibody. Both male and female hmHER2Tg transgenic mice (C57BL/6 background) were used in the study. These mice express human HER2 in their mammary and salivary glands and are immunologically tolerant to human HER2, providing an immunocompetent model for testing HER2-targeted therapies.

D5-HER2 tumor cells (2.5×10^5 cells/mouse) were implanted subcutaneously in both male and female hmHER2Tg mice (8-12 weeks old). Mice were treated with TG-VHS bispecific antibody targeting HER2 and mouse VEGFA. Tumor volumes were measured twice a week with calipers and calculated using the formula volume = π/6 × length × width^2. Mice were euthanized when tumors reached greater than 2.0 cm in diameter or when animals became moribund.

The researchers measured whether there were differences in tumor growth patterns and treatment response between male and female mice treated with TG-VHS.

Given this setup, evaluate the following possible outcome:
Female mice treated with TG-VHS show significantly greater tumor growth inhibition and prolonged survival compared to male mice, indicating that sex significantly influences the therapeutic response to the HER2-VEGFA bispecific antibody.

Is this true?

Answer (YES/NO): NO